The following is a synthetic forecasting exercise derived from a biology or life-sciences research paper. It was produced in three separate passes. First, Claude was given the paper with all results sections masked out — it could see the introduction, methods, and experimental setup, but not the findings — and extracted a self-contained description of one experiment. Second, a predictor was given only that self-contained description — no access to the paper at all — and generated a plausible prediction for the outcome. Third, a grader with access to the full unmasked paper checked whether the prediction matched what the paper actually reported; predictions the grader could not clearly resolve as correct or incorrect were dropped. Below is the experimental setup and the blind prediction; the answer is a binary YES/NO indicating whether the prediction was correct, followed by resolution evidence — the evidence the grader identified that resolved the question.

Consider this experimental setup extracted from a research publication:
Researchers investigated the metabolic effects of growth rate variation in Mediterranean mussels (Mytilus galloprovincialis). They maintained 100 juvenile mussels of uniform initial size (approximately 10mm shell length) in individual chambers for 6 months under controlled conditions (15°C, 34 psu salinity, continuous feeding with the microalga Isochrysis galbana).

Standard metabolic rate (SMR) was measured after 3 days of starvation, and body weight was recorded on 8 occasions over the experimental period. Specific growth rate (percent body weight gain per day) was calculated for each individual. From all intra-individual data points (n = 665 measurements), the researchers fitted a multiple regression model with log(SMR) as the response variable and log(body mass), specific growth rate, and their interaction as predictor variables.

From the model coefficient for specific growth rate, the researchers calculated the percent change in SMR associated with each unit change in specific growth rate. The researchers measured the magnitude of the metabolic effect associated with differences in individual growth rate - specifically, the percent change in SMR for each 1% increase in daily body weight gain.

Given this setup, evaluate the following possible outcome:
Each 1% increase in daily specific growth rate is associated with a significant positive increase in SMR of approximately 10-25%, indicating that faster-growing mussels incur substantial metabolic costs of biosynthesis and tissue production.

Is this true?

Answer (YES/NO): NO